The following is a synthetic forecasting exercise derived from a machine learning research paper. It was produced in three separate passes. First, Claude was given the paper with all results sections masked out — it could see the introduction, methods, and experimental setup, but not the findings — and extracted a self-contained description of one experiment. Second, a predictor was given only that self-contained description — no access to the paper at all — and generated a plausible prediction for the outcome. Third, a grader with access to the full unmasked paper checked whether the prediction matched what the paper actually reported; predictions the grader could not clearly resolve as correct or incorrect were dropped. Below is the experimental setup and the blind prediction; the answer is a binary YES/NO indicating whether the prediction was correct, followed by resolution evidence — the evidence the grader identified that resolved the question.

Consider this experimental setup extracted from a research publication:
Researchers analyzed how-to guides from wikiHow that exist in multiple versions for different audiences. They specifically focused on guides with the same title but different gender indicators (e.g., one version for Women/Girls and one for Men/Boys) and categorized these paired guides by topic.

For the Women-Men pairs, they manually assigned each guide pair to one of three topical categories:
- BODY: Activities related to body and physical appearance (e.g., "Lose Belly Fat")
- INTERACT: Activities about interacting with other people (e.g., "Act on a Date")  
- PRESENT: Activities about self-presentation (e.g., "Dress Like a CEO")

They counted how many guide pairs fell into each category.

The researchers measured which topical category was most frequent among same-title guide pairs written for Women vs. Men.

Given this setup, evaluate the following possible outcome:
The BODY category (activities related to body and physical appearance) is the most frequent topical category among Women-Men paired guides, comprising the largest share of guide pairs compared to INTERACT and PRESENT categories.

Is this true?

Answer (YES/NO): NO